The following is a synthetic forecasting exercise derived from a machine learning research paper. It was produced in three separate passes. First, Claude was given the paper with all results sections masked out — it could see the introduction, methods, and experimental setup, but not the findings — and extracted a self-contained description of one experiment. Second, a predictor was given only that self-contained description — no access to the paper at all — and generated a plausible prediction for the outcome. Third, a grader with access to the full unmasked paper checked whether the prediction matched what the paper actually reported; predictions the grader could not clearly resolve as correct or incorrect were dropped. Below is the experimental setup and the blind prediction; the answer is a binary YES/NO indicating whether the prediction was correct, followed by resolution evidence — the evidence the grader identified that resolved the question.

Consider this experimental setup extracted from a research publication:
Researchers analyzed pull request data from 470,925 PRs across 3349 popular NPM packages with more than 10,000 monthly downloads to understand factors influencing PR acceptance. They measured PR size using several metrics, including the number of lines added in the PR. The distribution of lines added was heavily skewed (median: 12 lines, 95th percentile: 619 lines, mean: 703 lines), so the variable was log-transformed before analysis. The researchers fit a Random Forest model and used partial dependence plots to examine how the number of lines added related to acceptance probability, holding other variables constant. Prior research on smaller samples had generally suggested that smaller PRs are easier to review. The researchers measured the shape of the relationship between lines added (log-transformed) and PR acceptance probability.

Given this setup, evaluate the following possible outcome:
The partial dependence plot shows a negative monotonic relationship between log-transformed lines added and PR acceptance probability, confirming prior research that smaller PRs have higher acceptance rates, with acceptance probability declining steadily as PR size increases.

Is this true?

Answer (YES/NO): NO